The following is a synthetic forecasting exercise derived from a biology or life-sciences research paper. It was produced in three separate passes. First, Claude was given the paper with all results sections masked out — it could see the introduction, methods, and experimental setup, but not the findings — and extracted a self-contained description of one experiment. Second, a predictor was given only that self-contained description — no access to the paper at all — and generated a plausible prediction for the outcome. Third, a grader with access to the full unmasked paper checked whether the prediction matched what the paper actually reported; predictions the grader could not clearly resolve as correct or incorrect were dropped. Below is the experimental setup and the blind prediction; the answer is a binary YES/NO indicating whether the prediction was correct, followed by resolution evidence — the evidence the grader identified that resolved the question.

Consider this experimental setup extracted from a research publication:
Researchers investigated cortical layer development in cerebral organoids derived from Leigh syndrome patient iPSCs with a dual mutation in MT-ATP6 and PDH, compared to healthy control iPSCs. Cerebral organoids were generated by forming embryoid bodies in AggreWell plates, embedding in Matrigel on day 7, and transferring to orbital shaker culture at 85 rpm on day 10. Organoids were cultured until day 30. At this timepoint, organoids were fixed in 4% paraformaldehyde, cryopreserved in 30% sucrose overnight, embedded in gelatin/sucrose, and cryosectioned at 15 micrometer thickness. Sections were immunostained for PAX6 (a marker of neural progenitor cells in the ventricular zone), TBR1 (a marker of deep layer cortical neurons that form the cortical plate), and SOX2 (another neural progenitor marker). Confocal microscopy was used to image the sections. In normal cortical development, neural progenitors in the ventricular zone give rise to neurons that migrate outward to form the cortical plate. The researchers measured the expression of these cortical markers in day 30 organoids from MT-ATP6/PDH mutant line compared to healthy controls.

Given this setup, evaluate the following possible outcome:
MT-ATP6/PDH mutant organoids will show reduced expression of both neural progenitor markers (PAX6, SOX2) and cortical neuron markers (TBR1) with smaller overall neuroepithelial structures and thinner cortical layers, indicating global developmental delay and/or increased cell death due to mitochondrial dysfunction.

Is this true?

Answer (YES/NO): NO